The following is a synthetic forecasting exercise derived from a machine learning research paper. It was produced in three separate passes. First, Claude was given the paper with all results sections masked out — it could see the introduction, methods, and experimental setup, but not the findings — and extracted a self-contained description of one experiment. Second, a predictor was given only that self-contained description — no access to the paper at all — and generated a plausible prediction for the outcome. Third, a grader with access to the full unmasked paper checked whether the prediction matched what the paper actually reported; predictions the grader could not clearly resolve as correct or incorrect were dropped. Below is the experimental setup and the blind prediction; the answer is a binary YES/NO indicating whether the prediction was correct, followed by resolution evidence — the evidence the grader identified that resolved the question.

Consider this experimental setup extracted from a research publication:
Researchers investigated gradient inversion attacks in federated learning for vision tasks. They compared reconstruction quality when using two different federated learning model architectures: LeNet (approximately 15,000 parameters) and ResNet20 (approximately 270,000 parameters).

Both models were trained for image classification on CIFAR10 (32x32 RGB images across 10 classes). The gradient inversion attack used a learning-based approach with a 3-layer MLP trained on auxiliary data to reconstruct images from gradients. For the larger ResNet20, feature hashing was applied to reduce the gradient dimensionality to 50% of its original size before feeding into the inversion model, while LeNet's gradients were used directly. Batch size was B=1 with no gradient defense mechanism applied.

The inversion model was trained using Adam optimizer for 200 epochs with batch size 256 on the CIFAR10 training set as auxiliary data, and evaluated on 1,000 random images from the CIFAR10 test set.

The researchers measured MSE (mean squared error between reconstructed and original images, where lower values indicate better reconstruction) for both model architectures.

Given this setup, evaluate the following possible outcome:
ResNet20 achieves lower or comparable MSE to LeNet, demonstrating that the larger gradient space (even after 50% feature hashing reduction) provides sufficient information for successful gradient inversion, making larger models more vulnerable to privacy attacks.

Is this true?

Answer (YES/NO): NO